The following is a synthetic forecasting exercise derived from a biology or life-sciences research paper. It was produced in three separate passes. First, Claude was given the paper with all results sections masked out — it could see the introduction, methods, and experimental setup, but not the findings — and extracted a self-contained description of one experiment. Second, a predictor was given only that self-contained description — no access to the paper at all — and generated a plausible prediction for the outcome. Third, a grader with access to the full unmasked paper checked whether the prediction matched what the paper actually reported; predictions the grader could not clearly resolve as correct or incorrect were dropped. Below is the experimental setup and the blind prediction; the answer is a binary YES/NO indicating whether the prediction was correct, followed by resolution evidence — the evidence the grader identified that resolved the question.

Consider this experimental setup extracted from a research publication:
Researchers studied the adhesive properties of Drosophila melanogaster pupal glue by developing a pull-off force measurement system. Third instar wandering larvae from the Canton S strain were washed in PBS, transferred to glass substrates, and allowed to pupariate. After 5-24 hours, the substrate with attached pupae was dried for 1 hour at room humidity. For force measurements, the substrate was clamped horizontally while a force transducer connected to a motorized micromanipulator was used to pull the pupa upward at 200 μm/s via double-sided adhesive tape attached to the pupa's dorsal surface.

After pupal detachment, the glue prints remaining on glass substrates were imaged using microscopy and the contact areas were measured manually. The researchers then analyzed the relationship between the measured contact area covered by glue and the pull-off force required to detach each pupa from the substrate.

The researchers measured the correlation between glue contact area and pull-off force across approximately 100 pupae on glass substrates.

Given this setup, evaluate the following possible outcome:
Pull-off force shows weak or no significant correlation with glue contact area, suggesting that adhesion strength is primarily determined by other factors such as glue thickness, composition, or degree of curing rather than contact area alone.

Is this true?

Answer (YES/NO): YES